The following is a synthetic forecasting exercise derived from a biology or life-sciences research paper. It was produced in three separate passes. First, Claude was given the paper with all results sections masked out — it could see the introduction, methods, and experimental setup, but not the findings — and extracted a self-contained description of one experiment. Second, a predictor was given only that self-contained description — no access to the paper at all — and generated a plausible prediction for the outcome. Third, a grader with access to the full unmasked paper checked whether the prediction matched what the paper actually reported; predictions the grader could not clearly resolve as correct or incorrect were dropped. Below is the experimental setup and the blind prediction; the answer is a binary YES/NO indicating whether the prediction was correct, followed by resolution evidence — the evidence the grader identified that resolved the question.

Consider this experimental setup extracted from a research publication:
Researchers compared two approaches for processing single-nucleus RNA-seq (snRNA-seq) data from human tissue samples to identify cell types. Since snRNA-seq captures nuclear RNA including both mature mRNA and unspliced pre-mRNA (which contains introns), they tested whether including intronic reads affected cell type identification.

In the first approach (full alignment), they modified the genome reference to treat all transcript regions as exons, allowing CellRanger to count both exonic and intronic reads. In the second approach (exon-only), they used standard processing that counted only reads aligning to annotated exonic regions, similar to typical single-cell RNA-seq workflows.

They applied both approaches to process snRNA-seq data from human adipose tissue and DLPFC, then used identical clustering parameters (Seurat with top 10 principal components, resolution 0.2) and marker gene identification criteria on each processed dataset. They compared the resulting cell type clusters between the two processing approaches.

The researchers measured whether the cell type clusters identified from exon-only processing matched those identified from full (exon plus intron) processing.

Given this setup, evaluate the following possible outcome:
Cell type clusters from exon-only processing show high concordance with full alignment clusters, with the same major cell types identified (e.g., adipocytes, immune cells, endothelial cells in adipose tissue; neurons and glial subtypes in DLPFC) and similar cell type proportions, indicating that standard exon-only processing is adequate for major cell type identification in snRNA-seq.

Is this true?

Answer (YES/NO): NO